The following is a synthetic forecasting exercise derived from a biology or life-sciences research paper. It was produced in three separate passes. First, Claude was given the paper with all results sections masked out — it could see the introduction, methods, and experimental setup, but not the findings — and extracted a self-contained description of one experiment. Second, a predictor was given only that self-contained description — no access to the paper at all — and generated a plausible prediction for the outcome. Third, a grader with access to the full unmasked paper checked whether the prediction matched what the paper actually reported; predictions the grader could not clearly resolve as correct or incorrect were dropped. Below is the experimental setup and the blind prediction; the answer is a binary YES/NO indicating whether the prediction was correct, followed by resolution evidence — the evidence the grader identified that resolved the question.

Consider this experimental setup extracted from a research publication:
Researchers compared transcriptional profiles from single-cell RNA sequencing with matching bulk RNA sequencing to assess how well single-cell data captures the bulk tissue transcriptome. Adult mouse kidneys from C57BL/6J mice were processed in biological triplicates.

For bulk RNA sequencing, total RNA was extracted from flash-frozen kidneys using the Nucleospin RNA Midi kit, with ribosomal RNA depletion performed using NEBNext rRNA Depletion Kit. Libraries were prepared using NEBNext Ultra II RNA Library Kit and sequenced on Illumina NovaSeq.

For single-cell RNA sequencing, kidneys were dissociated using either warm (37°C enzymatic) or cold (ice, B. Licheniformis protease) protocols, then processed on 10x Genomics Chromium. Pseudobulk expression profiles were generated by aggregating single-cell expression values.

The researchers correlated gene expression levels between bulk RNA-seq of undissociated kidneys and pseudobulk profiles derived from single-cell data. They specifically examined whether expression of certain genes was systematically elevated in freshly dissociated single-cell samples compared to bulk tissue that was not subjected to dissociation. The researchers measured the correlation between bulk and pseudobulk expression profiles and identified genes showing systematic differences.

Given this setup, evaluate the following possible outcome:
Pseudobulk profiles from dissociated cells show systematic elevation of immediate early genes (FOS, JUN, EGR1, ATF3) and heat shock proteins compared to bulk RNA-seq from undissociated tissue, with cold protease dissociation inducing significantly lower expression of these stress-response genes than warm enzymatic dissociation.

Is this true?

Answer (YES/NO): NO